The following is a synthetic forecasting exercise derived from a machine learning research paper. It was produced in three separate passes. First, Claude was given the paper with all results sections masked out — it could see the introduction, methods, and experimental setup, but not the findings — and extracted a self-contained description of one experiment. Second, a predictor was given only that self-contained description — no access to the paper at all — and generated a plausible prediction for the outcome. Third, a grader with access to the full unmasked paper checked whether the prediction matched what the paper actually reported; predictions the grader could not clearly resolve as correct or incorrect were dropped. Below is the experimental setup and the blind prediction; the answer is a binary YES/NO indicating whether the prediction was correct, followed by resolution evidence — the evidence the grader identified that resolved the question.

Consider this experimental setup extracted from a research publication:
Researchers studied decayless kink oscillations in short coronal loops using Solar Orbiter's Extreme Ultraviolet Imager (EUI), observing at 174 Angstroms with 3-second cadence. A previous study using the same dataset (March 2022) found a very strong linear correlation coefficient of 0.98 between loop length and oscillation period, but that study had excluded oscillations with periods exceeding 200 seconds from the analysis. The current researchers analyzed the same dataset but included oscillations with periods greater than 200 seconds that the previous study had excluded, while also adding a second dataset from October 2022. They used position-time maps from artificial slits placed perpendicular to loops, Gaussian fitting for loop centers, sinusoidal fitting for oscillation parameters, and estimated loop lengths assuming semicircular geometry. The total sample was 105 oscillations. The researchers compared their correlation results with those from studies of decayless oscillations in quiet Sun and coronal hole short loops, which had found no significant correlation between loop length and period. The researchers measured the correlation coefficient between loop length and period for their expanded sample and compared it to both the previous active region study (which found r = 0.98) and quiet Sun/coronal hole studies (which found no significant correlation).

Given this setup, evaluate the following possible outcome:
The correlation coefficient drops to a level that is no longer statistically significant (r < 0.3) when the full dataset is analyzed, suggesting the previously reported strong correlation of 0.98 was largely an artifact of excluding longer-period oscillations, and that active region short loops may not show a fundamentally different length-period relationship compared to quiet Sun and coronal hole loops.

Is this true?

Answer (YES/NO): YES